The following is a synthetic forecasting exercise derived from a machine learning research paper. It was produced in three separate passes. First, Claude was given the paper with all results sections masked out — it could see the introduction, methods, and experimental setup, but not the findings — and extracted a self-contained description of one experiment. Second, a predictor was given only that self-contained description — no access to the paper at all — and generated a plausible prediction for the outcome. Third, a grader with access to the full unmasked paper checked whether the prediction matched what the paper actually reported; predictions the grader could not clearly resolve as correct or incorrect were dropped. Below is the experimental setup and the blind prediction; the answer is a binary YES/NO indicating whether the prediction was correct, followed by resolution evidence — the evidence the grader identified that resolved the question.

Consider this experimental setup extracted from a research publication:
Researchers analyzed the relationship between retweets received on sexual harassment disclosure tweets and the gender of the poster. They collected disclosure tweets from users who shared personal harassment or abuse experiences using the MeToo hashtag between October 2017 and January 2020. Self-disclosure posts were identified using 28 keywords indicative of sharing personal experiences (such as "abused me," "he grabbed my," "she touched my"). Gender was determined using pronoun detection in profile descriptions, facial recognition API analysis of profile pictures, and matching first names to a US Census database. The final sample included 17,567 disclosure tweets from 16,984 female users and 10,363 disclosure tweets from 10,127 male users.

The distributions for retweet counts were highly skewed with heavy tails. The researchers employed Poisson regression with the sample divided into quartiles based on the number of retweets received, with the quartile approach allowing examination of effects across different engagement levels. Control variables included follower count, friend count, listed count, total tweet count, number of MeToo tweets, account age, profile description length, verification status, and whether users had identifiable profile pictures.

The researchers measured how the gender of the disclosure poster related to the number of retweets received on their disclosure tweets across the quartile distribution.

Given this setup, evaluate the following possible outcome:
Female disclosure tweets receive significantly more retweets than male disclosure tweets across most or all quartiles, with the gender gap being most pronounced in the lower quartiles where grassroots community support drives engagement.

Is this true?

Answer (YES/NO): NO